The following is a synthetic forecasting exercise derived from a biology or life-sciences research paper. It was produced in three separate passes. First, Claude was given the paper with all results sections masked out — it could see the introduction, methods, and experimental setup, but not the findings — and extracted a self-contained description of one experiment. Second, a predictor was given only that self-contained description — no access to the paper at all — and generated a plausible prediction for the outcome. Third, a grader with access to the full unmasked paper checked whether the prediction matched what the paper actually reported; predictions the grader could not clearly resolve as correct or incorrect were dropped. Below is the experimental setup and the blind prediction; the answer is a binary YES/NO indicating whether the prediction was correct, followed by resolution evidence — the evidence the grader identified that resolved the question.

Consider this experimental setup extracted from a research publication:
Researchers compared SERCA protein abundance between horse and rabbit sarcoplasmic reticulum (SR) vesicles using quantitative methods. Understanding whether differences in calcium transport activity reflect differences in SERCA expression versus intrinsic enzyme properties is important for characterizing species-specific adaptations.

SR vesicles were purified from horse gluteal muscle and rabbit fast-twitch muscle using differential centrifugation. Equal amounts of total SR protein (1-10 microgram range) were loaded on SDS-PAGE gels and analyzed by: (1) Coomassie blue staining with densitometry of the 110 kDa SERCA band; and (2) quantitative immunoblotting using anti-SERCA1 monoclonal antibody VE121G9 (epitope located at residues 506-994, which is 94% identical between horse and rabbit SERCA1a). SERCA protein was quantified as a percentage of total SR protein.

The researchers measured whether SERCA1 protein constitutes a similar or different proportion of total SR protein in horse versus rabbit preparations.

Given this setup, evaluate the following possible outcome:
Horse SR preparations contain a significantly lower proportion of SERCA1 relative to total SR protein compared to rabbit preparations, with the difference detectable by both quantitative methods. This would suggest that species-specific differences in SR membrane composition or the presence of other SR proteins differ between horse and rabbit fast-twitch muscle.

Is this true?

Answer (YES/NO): YES